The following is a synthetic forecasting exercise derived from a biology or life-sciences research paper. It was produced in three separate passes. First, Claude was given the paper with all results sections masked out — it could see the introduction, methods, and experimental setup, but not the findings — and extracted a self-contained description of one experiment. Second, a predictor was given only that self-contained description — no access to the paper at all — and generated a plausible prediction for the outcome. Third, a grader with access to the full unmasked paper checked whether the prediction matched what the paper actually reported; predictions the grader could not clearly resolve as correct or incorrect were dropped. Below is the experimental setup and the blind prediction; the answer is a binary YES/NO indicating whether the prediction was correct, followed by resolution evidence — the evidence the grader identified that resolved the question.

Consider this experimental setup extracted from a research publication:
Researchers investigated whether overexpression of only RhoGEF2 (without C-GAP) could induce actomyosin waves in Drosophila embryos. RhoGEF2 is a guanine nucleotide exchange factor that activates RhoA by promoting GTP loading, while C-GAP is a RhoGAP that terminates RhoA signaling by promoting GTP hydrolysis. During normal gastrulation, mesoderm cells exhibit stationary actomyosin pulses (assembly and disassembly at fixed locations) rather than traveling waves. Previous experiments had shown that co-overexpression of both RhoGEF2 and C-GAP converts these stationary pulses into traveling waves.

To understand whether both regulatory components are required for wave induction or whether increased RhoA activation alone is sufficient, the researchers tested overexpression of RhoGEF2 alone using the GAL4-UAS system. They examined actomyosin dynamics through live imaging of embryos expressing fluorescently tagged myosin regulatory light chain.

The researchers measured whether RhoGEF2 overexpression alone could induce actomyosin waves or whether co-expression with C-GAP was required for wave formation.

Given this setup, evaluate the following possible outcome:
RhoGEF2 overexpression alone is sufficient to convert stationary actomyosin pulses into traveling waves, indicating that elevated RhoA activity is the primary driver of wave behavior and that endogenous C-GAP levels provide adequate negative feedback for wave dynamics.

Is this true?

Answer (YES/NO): NO